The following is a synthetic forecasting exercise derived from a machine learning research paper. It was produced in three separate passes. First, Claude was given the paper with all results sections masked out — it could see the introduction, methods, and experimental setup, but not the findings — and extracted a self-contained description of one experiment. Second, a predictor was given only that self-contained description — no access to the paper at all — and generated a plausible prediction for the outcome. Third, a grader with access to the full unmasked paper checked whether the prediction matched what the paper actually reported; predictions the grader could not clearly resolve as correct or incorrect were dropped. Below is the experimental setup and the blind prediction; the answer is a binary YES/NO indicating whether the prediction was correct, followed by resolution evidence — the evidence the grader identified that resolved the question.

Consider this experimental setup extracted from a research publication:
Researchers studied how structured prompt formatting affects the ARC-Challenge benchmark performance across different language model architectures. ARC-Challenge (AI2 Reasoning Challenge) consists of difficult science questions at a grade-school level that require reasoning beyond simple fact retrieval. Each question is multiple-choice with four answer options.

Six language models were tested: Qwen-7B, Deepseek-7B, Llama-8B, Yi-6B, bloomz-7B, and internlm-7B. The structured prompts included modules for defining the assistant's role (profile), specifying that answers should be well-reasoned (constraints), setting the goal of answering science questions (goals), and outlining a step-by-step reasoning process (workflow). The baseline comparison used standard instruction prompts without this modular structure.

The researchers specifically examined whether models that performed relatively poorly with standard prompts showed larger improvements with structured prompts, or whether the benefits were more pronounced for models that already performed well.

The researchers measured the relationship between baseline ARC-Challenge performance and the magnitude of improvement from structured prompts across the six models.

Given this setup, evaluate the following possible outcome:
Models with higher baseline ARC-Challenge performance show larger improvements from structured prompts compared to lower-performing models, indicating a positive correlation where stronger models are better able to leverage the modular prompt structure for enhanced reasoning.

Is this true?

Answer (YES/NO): NO